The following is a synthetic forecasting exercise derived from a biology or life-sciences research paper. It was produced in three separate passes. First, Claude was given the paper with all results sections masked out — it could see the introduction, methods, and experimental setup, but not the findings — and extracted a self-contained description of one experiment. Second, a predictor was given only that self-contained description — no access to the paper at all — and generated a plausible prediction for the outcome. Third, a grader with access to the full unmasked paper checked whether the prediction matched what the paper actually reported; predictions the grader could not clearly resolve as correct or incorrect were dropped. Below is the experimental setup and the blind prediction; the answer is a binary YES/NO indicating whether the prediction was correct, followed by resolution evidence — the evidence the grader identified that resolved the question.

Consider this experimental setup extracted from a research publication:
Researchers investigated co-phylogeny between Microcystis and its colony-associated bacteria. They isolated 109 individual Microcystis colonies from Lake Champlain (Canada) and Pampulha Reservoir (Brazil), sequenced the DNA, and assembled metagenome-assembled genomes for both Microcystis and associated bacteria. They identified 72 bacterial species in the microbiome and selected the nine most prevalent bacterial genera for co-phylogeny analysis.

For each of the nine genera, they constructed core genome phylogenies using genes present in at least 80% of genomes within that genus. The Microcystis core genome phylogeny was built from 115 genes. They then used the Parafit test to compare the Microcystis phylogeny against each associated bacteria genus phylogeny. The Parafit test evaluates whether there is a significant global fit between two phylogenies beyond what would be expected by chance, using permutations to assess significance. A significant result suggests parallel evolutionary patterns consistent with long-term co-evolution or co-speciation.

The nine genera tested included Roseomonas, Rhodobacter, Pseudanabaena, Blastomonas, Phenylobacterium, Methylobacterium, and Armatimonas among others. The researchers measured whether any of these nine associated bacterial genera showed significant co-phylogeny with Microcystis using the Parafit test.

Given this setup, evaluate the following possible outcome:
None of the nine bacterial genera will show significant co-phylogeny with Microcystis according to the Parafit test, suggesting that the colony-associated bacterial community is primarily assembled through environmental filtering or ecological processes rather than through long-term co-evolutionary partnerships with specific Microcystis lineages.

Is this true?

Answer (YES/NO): NO